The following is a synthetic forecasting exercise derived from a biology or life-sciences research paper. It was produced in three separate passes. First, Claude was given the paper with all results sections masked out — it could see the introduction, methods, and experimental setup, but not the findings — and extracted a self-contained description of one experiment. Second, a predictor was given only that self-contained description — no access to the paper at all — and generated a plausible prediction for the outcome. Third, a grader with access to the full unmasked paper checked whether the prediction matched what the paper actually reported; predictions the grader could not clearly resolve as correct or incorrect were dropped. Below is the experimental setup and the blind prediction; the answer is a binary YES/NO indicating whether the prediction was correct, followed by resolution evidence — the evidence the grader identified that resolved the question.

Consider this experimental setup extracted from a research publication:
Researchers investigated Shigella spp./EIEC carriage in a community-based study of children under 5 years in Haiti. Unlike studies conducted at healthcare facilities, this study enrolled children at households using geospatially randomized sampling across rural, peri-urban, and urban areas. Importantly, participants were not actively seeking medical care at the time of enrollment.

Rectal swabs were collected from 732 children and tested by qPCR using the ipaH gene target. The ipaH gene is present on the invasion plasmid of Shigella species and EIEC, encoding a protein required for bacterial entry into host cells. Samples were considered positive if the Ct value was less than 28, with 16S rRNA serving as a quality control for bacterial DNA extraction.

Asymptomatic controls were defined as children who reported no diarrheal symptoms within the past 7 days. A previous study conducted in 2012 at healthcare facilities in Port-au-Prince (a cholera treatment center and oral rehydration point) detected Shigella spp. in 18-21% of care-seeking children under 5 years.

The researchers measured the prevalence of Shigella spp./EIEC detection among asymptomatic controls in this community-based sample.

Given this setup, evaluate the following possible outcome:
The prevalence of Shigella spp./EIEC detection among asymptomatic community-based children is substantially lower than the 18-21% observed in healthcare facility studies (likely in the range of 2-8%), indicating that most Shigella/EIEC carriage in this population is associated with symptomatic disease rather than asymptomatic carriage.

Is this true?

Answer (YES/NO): YES